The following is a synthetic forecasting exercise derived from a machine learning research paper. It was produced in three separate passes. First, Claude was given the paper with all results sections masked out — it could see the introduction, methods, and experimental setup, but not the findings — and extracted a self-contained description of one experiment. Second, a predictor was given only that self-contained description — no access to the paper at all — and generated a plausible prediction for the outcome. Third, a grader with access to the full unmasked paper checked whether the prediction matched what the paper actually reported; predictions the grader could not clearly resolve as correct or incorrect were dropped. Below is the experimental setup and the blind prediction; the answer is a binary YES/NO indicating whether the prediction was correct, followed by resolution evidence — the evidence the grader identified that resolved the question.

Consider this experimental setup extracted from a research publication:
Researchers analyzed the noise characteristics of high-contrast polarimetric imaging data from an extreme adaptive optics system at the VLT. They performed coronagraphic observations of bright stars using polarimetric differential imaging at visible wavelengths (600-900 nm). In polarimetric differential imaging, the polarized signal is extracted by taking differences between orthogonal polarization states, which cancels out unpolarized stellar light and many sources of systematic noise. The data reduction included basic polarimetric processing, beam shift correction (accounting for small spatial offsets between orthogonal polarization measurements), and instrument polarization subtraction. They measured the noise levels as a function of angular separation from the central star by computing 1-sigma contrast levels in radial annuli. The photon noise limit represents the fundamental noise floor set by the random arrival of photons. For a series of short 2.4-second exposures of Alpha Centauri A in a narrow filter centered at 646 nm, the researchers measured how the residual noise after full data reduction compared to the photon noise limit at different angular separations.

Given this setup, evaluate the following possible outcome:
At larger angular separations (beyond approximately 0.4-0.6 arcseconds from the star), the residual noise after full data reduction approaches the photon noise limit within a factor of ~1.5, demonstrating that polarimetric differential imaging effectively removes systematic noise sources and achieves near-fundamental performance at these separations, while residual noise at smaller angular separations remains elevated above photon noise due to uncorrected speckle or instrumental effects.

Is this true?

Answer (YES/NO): YES